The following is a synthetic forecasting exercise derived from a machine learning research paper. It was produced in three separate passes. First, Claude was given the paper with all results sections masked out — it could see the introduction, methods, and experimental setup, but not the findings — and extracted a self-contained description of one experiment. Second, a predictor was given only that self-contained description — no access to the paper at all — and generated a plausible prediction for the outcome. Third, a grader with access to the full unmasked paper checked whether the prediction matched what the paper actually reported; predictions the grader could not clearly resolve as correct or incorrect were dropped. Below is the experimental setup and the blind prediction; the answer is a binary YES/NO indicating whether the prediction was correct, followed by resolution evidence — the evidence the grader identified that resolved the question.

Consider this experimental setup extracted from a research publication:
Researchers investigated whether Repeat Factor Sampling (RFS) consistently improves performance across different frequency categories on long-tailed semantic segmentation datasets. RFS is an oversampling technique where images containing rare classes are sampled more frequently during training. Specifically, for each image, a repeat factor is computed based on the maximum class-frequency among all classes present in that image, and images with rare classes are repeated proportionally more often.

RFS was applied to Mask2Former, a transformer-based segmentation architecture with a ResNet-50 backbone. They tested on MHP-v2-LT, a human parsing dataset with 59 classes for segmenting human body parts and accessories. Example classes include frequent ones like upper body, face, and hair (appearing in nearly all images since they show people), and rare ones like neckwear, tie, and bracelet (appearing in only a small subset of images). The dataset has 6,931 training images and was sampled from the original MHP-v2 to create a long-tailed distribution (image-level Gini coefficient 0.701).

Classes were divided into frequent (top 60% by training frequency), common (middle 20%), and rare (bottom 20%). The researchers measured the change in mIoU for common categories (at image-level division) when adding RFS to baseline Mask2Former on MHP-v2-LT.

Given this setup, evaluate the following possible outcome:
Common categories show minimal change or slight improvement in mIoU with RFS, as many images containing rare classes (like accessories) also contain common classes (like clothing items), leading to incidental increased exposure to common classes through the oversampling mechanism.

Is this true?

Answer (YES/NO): NO